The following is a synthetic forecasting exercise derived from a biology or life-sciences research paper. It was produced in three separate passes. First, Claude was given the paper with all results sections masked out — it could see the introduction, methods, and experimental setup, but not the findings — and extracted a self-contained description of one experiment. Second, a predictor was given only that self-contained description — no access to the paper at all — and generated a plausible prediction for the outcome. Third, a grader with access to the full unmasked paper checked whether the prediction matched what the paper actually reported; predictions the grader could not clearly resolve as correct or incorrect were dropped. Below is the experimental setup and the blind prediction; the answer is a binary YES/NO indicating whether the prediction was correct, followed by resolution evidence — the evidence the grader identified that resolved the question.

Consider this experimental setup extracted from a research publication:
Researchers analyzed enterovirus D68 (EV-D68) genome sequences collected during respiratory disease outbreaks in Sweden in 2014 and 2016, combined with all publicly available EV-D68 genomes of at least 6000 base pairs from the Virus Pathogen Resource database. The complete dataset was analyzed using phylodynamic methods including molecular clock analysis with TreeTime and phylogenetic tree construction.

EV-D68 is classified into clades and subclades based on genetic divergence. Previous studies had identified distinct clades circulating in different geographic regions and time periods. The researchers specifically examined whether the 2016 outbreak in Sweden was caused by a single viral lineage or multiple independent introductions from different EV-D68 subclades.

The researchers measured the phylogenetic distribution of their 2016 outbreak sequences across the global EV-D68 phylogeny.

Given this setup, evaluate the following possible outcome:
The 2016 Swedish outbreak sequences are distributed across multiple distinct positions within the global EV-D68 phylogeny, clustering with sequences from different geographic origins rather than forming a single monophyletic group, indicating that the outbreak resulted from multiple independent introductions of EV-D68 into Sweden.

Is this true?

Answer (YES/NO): NO